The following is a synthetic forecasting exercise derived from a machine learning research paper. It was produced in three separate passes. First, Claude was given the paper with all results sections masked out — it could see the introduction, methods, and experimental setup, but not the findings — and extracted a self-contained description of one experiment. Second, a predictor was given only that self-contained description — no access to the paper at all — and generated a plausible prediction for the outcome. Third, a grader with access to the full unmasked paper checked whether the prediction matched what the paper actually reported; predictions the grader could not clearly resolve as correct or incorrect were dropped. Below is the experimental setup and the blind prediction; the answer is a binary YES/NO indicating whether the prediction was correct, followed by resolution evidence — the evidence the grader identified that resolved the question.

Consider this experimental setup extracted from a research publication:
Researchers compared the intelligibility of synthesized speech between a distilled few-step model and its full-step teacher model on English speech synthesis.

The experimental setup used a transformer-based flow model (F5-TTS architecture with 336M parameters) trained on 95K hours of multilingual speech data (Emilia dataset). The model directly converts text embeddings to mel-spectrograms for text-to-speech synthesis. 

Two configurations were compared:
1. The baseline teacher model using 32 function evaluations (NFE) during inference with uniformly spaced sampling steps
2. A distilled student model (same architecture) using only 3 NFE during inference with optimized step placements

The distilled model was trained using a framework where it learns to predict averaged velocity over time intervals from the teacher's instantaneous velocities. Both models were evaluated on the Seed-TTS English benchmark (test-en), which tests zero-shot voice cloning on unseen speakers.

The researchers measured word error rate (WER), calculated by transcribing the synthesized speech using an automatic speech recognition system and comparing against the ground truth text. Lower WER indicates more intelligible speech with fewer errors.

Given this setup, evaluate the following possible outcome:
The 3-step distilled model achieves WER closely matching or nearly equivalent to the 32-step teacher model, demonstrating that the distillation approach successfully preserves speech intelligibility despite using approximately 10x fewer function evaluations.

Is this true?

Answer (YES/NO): YES